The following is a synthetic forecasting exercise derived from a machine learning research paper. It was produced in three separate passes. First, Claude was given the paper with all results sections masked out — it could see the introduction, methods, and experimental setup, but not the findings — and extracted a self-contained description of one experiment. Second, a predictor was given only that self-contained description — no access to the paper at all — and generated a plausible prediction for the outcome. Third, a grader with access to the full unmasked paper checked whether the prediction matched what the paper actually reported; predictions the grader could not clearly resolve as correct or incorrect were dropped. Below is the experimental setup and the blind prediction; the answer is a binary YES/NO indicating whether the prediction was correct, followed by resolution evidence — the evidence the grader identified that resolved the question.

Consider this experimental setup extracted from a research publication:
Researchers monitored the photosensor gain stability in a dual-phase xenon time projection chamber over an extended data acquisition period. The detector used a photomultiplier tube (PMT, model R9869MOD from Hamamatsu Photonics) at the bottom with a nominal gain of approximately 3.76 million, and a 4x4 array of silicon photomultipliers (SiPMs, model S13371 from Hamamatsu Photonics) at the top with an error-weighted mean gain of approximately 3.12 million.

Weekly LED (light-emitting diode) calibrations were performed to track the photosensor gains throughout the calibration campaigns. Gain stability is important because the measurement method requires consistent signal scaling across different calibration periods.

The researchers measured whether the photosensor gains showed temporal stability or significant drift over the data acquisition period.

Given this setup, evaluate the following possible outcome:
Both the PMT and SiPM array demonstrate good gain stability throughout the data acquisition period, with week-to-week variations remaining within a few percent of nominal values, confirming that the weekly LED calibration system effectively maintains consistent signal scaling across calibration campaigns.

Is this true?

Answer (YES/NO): YES